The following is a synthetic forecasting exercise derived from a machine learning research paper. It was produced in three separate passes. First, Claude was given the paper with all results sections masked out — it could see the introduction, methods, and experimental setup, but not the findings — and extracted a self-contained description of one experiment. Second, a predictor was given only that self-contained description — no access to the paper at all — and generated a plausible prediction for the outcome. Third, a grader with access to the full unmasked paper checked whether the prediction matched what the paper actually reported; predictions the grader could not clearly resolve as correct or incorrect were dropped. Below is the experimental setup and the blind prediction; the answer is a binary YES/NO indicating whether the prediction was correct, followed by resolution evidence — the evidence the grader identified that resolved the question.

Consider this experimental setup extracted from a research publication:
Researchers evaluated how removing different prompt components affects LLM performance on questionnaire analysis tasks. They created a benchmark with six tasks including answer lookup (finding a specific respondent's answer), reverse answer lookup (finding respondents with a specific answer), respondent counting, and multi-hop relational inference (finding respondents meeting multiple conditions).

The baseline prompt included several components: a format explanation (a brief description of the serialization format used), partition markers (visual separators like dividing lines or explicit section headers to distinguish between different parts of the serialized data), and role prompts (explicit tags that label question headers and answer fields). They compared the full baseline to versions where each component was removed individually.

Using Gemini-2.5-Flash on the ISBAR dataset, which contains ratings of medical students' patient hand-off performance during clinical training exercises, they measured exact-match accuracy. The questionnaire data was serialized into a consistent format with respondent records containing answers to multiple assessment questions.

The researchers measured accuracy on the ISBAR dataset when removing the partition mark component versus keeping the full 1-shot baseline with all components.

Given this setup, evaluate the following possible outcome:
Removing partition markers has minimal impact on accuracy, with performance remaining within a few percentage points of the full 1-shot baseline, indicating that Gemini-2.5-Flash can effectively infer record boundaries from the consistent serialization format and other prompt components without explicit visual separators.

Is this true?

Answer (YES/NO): NO